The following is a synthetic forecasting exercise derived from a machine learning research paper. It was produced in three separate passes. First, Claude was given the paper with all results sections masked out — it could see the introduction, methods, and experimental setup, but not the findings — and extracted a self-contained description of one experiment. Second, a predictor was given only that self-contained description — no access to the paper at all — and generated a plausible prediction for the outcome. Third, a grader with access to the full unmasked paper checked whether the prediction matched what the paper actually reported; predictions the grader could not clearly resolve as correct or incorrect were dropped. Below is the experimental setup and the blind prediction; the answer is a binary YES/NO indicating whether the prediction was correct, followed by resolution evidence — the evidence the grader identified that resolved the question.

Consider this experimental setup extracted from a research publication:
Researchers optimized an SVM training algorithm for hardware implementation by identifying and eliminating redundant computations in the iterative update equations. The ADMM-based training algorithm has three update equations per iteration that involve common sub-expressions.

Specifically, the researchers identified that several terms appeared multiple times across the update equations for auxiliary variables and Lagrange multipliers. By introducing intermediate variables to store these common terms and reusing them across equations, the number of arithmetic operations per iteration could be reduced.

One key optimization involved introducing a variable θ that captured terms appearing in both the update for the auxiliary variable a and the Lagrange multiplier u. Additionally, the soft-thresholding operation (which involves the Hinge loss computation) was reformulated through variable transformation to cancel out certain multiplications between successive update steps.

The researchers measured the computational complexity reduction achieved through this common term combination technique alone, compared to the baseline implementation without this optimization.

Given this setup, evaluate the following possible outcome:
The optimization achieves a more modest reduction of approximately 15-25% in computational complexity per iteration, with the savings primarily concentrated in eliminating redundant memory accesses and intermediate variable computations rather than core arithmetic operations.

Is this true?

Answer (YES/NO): NO